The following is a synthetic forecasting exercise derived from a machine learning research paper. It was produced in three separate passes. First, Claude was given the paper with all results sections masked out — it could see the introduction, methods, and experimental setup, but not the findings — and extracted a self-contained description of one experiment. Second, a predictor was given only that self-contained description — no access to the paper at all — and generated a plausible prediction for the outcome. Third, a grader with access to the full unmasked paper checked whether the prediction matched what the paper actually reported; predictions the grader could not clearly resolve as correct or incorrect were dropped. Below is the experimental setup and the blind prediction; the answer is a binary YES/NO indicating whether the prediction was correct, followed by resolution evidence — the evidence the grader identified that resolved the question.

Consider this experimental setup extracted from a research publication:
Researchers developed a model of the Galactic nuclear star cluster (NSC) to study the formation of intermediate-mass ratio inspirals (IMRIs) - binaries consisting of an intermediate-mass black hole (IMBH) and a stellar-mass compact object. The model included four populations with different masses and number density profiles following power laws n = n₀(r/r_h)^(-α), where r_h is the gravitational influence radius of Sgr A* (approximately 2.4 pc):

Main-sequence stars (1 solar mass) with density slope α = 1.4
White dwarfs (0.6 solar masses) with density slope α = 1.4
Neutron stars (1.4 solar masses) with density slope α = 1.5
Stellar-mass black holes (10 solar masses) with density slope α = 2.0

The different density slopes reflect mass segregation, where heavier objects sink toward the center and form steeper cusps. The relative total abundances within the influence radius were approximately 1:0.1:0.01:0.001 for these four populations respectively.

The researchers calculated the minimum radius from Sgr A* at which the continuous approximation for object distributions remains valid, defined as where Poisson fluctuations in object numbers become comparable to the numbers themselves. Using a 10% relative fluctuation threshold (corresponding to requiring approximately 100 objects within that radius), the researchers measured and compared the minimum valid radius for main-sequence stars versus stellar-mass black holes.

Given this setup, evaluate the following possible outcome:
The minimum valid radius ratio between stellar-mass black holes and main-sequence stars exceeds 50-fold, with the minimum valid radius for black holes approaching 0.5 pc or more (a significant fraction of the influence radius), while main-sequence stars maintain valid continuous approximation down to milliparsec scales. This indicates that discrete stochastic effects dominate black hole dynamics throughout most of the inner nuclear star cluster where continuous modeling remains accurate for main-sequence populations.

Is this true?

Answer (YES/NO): NO